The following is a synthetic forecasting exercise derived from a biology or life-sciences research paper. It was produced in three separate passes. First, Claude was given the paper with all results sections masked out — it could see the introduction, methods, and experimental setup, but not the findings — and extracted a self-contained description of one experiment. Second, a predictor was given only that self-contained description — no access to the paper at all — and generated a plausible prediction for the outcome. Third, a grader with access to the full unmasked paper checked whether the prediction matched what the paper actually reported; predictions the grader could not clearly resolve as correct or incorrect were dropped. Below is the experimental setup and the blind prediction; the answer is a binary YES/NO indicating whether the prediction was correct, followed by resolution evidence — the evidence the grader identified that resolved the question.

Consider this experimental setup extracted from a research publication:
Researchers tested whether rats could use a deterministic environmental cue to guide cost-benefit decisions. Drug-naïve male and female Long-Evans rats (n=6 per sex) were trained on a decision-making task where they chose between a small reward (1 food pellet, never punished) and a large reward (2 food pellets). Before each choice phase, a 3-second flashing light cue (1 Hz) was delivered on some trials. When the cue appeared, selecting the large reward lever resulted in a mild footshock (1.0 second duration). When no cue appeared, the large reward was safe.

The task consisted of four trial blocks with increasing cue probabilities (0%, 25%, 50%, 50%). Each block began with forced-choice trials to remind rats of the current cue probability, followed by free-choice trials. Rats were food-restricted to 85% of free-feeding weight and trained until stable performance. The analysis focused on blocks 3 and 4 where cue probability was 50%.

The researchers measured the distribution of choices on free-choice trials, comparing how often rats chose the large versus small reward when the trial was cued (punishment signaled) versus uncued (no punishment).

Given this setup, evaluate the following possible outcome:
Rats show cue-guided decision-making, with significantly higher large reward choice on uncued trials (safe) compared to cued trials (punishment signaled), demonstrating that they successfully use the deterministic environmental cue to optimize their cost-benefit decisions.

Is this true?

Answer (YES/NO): YES